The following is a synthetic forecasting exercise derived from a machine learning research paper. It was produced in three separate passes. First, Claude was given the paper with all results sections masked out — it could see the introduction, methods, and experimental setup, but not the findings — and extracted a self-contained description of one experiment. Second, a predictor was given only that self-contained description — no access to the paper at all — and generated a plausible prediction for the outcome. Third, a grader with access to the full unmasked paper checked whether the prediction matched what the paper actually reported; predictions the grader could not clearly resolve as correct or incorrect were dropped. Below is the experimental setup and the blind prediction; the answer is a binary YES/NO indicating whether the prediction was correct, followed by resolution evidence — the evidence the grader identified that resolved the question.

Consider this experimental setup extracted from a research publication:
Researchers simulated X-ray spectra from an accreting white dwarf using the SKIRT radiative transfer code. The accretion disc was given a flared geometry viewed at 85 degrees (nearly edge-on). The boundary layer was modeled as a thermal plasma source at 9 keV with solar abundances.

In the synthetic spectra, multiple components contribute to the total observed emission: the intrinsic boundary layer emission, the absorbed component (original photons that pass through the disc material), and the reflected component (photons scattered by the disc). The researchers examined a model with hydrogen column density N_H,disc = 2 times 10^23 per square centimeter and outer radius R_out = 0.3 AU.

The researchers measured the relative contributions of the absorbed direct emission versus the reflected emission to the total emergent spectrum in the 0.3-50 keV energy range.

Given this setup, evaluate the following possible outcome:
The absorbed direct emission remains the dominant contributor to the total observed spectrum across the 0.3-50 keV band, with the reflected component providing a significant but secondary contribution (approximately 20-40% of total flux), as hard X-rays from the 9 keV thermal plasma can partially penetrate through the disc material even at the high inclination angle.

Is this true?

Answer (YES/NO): NO